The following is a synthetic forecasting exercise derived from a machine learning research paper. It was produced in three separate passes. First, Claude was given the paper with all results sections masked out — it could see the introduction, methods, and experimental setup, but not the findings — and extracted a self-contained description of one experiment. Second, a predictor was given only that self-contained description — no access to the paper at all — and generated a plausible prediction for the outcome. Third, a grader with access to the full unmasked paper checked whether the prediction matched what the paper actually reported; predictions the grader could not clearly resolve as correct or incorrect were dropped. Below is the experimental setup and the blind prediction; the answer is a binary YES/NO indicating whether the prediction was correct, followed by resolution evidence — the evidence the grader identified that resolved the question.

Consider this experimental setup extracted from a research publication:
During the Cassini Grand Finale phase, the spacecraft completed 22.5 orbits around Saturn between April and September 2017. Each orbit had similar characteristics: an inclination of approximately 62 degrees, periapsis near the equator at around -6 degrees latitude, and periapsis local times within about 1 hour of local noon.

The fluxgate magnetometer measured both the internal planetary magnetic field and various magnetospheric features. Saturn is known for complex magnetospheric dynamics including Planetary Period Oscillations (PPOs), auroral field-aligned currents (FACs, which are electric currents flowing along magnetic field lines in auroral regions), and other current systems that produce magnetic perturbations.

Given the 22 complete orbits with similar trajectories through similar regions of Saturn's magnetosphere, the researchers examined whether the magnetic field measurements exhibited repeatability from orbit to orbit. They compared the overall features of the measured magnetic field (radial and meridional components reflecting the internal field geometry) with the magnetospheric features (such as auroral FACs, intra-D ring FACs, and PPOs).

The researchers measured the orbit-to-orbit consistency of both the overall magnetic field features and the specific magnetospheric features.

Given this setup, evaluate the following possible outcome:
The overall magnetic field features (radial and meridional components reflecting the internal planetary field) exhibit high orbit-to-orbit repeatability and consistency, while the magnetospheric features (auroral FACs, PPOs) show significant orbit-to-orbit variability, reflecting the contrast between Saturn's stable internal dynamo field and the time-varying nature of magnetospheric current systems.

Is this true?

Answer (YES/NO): YES